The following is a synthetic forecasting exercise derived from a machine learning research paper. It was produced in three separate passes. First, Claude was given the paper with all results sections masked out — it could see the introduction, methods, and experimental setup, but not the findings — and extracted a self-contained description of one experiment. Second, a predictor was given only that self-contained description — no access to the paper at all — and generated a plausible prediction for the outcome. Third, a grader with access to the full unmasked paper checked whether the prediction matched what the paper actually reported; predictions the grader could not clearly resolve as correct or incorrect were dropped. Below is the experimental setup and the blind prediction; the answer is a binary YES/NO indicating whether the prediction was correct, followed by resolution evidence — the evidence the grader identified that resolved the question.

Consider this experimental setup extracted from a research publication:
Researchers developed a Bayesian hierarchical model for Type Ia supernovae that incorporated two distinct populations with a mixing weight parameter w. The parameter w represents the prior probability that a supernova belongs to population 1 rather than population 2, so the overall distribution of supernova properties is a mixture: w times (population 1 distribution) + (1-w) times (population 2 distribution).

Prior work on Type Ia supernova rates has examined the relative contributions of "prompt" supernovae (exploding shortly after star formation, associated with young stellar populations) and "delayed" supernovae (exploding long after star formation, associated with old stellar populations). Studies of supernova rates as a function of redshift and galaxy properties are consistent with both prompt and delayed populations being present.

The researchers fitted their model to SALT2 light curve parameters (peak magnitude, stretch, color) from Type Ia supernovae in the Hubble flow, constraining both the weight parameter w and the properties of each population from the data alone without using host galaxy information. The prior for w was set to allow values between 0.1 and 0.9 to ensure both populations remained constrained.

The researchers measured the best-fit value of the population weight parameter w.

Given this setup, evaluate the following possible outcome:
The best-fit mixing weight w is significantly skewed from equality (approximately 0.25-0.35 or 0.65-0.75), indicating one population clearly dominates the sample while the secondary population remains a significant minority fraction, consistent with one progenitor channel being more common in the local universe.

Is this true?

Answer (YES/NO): NO